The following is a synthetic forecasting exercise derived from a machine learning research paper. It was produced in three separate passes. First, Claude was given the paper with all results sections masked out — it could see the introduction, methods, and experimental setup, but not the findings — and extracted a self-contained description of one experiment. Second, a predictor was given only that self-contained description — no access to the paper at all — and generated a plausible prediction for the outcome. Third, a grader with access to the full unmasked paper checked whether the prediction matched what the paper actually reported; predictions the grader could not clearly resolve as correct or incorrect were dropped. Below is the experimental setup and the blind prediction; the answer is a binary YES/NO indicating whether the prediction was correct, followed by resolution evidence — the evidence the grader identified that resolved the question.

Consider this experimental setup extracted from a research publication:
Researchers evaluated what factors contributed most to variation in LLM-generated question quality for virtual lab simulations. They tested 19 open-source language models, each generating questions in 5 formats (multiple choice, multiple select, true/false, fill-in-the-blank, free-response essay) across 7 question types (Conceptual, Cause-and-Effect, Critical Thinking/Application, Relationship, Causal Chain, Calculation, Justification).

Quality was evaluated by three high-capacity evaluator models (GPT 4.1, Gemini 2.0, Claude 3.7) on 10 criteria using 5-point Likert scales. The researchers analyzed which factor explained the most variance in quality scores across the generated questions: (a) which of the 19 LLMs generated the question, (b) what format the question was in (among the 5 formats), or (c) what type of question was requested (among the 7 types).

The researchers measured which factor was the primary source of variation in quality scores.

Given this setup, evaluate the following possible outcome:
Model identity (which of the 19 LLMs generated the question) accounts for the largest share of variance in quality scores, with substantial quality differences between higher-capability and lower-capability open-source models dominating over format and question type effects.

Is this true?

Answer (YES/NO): NO